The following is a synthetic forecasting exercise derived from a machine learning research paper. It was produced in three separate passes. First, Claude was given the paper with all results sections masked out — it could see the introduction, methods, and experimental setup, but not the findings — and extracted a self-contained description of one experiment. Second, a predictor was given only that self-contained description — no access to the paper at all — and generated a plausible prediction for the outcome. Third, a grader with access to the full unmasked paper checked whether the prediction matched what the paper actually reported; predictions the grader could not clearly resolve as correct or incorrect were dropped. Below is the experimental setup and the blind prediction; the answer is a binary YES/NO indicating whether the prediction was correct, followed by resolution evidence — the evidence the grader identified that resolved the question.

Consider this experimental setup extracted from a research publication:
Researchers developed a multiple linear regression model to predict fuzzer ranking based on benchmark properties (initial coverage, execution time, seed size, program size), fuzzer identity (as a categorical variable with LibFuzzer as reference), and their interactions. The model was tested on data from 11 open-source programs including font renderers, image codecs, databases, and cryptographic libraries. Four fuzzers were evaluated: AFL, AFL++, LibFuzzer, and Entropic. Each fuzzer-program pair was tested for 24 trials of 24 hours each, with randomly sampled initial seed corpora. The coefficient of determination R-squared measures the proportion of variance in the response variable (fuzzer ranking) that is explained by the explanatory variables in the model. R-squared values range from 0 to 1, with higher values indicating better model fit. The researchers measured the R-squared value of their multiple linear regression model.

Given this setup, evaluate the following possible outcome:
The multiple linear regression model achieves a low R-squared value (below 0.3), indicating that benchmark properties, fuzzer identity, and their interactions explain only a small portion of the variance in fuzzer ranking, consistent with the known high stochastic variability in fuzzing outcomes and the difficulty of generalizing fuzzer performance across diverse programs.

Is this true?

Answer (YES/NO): NO